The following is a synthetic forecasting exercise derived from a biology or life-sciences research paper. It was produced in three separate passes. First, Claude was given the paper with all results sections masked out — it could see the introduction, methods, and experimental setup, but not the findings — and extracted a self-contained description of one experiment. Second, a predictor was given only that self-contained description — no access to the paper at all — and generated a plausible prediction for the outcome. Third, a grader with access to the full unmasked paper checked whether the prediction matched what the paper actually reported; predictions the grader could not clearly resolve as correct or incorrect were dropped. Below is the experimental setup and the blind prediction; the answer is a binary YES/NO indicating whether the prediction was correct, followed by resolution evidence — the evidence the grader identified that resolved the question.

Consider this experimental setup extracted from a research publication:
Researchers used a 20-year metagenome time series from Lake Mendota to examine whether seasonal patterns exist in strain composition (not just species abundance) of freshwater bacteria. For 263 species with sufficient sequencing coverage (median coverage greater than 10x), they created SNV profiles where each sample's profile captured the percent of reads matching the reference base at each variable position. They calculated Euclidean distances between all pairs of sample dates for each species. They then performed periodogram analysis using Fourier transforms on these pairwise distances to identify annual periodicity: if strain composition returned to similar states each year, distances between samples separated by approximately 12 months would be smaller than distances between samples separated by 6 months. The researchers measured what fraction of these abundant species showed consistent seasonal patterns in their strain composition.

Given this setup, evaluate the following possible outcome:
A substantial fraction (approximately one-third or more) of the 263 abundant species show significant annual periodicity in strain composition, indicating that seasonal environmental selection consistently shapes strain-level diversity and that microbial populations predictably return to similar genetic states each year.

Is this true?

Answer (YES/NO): YES